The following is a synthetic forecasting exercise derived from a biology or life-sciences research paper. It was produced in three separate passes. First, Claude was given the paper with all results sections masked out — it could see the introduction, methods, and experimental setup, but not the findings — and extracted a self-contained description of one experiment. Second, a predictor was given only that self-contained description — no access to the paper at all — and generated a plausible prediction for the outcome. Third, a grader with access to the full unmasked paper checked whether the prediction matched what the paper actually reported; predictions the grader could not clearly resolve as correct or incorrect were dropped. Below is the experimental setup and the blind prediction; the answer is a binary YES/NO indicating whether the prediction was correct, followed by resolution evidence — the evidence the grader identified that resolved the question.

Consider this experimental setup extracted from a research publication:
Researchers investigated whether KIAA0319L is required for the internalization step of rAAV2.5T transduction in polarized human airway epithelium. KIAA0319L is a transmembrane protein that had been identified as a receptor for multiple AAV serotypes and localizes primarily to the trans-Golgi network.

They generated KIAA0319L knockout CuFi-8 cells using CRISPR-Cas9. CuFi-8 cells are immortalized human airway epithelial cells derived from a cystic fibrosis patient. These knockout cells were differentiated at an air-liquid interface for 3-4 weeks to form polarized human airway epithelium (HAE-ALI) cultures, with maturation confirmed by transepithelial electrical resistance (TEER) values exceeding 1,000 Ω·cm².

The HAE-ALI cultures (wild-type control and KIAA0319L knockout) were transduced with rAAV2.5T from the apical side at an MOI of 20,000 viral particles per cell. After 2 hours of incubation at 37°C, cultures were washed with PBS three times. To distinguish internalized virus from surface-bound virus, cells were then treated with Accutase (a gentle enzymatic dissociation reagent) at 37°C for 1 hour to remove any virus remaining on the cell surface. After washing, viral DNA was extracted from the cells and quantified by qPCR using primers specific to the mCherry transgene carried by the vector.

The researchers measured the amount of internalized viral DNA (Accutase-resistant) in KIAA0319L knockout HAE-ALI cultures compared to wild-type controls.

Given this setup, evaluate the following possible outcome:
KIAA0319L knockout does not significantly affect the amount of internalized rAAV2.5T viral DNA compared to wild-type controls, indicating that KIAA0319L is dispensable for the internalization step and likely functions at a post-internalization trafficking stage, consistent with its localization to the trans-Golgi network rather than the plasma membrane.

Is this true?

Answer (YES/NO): YES